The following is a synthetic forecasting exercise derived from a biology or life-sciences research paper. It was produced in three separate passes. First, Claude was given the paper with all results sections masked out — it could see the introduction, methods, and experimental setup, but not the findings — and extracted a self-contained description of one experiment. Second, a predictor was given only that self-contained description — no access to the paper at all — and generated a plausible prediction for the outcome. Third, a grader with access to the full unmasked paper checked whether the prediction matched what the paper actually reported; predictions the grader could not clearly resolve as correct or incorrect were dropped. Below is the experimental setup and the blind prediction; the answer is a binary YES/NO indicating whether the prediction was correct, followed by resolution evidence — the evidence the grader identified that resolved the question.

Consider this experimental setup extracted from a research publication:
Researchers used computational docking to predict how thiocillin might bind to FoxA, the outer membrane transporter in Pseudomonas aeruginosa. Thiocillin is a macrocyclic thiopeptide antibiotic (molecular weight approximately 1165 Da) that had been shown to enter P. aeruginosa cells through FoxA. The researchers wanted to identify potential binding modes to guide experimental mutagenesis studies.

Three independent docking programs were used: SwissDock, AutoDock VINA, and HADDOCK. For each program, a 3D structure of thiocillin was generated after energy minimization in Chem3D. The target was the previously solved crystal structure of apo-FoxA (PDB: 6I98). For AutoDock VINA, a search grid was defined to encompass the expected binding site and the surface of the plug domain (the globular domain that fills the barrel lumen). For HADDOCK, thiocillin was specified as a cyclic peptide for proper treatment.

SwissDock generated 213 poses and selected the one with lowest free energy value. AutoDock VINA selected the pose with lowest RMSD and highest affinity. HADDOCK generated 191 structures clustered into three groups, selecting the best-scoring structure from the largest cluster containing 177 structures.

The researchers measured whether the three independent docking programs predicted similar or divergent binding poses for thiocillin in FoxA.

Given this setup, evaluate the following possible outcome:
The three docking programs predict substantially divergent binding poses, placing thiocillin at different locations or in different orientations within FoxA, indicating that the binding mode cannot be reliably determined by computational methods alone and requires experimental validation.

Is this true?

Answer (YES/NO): NO